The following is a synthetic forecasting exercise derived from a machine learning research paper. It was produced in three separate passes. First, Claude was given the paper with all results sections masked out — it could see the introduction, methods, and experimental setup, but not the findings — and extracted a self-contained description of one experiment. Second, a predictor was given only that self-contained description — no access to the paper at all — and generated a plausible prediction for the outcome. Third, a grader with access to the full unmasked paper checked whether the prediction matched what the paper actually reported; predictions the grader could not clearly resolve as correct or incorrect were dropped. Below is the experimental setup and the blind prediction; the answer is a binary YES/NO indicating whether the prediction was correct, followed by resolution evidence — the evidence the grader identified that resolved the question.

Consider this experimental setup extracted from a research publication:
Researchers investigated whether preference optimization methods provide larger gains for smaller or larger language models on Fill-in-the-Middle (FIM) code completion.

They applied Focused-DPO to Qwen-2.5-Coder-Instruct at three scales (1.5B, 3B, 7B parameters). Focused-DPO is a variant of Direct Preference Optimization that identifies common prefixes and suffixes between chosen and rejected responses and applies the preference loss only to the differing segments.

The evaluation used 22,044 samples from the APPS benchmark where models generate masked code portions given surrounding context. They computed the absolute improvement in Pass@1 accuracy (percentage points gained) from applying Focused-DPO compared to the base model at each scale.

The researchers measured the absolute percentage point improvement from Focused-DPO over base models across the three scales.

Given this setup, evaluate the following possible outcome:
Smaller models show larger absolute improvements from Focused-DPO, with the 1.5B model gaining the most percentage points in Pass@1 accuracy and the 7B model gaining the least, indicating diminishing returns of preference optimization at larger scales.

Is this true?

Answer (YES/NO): NO